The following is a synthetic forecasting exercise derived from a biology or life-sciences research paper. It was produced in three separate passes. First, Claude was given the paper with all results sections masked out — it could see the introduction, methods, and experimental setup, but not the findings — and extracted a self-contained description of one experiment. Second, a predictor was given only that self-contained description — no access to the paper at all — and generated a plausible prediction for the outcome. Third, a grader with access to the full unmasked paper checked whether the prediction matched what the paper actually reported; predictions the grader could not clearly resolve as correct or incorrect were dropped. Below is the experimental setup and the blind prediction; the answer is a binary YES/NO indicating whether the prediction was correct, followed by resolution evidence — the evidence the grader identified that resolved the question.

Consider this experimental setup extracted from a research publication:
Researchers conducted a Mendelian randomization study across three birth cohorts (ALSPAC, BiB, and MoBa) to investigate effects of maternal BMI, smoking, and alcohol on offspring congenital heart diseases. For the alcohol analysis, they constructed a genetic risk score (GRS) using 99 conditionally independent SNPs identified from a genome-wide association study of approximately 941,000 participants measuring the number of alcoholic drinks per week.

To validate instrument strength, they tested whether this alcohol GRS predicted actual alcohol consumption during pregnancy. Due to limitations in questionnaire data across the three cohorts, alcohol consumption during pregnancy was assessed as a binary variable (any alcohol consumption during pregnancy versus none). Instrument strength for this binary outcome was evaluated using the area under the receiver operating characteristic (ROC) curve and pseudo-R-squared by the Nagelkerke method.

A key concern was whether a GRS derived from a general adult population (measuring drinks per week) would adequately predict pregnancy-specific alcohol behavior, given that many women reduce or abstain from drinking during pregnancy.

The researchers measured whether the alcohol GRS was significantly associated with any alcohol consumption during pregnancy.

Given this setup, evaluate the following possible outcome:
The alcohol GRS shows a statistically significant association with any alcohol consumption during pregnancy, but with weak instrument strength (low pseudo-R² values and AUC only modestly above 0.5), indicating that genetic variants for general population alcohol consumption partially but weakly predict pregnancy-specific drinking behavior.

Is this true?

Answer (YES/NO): YES